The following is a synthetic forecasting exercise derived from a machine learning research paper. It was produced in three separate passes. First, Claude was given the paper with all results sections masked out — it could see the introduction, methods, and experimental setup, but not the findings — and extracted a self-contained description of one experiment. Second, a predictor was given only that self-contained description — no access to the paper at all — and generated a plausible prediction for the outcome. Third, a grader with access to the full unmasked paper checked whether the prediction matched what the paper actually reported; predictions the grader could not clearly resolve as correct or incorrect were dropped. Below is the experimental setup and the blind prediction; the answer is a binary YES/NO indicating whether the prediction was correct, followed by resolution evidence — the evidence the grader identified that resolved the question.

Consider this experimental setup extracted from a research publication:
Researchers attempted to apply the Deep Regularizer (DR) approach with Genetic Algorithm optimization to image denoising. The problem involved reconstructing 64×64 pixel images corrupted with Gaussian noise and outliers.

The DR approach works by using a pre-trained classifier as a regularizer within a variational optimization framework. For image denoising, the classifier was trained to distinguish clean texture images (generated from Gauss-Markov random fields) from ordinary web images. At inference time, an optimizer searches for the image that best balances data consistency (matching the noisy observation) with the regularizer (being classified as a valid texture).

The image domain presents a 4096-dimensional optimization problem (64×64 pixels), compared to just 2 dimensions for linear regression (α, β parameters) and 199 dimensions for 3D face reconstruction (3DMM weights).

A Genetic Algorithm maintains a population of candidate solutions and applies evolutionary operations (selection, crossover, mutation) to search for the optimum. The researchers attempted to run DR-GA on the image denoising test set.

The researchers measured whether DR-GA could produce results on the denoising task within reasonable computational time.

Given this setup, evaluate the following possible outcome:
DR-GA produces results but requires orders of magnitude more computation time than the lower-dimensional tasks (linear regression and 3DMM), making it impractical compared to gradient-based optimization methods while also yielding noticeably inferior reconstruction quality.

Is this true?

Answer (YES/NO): NO